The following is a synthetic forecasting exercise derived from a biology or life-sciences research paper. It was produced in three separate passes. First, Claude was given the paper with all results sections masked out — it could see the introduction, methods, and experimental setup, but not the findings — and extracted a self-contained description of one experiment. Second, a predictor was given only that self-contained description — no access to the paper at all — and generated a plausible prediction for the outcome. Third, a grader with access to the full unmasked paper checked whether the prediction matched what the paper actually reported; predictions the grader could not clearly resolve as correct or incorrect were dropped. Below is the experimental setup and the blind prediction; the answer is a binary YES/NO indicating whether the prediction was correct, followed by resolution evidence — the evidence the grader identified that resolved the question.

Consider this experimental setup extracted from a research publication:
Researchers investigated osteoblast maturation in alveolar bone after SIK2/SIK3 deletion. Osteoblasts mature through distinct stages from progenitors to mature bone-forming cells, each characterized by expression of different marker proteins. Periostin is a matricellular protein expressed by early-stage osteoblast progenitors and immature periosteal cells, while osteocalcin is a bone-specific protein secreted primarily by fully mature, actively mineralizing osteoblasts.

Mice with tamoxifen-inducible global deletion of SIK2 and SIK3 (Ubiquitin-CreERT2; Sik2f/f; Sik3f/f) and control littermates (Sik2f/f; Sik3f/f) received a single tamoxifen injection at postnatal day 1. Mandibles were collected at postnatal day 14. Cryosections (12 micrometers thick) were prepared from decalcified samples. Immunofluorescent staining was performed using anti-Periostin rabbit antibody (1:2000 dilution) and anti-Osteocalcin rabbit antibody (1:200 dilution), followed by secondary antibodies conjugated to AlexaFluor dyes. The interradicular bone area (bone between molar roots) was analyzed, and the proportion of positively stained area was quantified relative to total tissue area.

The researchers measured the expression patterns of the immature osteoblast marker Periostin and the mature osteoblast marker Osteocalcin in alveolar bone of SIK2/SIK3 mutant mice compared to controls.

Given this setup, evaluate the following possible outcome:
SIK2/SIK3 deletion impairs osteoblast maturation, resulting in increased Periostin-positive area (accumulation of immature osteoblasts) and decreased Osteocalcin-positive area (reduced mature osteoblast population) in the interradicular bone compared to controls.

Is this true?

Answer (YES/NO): NO